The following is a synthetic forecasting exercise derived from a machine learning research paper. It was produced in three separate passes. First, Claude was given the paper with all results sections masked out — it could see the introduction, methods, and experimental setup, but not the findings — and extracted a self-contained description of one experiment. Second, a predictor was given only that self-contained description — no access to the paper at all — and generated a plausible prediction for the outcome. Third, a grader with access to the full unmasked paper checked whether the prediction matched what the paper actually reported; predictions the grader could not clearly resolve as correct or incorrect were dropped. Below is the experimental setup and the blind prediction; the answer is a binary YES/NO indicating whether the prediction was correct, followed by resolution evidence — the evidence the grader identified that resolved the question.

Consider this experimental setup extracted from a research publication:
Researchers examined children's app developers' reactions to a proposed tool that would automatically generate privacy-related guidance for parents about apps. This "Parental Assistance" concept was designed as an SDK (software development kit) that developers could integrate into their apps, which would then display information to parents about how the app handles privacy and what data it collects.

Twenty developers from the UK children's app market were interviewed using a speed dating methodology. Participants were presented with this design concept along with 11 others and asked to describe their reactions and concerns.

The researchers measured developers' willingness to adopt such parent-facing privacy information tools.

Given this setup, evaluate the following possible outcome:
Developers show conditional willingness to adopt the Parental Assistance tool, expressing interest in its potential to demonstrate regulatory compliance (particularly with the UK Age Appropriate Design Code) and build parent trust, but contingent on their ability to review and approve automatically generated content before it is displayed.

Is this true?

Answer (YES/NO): NO